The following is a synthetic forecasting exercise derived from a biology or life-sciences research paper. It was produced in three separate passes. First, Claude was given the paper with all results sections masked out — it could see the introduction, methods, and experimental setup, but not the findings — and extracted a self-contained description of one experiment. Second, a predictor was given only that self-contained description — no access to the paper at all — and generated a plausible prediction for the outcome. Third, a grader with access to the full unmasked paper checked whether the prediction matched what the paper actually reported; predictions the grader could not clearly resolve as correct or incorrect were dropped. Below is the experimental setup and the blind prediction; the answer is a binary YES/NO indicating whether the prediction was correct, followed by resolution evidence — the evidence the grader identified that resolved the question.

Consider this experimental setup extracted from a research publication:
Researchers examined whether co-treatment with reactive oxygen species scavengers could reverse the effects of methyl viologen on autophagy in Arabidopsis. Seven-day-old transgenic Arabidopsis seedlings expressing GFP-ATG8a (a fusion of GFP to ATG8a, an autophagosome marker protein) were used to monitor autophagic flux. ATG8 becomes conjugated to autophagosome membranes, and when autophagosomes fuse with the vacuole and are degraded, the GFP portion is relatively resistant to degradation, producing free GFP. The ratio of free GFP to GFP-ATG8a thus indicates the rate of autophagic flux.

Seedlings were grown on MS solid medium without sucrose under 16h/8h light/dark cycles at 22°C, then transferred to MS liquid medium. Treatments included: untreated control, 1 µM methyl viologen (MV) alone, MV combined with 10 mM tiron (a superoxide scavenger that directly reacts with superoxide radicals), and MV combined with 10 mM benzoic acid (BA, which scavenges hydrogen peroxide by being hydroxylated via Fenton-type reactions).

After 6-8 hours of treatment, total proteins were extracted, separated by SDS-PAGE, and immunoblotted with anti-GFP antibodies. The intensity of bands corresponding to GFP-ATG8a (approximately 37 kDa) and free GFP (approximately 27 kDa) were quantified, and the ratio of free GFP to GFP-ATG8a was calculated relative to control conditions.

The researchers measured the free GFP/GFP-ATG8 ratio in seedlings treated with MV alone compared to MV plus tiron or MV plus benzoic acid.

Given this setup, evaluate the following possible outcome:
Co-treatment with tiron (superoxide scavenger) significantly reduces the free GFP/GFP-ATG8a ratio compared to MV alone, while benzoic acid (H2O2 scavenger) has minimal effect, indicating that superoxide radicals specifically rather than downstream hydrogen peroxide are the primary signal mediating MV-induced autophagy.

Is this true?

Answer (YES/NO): NO